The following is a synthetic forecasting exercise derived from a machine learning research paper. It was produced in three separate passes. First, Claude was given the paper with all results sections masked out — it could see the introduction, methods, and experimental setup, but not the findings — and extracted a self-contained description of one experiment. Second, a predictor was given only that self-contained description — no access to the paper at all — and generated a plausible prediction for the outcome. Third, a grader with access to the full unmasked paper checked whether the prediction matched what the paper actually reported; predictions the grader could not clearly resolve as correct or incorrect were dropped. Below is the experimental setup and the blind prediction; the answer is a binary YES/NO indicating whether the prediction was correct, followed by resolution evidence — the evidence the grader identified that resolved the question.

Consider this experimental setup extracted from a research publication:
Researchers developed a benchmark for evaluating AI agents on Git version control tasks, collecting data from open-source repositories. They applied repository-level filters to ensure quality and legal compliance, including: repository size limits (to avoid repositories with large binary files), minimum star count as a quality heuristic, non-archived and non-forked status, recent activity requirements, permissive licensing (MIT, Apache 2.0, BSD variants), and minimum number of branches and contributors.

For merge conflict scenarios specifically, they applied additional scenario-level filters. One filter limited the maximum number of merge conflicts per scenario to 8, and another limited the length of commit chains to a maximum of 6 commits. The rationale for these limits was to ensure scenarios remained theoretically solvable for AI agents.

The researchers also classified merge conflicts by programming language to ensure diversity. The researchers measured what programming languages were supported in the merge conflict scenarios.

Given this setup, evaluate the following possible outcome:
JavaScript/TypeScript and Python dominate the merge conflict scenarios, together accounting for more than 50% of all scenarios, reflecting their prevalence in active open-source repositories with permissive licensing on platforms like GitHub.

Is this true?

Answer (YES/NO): NO